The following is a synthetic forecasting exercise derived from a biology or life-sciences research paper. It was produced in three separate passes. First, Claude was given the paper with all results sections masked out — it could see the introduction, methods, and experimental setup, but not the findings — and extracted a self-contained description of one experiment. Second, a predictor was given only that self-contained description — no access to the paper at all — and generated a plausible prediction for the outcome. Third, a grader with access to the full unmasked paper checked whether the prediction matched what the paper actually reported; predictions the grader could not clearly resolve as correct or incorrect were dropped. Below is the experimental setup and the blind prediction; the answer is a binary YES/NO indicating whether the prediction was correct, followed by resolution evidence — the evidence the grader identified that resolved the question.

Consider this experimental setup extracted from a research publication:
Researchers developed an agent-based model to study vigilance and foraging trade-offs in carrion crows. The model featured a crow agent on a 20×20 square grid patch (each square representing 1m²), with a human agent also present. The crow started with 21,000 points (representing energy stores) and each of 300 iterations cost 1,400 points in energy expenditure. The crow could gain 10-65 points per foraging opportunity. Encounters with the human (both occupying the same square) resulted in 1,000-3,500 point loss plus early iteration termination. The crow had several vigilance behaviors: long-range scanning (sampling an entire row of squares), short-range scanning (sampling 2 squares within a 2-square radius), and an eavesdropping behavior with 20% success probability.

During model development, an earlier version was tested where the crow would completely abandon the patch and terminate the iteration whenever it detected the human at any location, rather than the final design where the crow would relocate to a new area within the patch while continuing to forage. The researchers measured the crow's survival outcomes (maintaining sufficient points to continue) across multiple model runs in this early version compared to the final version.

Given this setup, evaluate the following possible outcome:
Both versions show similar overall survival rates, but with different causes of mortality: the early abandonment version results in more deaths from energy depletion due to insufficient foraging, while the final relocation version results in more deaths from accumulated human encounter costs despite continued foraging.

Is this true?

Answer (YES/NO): NO